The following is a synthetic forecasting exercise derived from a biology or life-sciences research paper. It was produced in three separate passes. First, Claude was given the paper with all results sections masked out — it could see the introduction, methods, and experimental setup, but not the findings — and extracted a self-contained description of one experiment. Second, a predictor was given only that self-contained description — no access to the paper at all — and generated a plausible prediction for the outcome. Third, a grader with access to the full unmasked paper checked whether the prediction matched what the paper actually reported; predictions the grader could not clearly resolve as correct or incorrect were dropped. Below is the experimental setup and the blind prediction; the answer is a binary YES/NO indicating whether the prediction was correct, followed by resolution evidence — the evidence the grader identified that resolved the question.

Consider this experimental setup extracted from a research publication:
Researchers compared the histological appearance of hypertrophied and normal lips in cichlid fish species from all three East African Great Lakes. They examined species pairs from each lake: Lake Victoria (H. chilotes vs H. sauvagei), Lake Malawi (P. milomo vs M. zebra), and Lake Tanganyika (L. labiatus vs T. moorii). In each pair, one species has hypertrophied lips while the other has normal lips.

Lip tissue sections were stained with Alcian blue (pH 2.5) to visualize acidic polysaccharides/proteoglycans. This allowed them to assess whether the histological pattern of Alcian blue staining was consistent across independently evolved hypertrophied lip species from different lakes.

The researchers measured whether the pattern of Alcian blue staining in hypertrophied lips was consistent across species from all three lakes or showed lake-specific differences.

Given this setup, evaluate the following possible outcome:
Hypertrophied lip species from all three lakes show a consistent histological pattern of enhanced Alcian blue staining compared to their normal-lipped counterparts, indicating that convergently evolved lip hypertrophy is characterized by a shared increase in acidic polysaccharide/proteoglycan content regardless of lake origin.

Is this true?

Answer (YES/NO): YES